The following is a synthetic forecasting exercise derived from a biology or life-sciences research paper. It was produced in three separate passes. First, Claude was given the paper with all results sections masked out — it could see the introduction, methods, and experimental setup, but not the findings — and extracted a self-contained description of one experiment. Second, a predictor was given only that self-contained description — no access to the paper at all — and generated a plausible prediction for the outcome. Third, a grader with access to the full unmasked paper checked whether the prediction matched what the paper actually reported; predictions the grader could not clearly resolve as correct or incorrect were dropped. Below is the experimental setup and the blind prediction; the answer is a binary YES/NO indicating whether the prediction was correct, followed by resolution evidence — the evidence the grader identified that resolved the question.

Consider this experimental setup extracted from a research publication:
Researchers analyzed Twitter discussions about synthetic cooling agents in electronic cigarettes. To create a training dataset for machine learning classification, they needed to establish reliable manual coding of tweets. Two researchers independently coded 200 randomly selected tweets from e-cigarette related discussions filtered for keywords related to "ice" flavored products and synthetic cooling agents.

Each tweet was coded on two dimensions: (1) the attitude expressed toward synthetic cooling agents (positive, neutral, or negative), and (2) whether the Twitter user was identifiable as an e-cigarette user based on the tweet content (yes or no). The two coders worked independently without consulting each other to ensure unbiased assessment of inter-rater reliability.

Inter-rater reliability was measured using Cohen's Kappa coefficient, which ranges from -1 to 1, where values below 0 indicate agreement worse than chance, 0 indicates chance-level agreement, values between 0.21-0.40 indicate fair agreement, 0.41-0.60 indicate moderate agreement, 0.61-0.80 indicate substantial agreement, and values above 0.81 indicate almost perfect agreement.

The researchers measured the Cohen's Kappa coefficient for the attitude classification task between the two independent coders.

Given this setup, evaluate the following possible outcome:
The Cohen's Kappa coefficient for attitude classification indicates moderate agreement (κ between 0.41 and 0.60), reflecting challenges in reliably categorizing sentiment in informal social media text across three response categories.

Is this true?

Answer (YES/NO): NO